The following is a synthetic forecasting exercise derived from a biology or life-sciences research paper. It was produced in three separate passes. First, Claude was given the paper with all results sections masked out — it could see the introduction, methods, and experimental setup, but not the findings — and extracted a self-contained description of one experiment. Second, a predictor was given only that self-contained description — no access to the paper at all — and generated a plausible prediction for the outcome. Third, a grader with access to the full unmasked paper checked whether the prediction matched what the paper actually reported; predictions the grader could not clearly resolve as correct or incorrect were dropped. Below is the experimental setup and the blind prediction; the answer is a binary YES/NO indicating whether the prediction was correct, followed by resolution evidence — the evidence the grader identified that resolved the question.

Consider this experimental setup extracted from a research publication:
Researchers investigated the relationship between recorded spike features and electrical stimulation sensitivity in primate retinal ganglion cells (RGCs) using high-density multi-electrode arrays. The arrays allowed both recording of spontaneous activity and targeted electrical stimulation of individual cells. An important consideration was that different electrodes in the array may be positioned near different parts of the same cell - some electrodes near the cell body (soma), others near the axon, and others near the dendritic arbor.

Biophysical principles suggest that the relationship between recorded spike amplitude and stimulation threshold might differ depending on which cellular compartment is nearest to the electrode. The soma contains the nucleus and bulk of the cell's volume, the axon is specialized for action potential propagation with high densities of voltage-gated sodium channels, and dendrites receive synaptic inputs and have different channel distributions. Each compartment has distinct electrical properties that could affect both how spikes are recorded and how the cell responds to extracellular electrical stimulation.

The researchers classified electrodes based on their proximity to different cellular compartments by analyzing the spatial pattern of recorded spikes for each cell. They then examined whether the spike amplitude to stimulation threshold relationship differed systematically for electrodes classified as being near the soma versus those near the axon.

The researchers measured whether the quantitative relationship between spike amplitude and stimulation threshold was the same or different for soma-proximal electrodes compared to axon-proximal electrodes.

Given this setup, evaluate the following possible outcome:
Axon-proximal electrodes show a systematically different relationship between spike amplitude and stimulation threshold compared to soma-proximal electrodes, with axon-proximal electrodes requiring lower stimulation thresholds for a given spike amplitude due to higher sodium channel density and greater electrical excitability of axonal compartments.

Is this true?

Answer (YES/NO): YES